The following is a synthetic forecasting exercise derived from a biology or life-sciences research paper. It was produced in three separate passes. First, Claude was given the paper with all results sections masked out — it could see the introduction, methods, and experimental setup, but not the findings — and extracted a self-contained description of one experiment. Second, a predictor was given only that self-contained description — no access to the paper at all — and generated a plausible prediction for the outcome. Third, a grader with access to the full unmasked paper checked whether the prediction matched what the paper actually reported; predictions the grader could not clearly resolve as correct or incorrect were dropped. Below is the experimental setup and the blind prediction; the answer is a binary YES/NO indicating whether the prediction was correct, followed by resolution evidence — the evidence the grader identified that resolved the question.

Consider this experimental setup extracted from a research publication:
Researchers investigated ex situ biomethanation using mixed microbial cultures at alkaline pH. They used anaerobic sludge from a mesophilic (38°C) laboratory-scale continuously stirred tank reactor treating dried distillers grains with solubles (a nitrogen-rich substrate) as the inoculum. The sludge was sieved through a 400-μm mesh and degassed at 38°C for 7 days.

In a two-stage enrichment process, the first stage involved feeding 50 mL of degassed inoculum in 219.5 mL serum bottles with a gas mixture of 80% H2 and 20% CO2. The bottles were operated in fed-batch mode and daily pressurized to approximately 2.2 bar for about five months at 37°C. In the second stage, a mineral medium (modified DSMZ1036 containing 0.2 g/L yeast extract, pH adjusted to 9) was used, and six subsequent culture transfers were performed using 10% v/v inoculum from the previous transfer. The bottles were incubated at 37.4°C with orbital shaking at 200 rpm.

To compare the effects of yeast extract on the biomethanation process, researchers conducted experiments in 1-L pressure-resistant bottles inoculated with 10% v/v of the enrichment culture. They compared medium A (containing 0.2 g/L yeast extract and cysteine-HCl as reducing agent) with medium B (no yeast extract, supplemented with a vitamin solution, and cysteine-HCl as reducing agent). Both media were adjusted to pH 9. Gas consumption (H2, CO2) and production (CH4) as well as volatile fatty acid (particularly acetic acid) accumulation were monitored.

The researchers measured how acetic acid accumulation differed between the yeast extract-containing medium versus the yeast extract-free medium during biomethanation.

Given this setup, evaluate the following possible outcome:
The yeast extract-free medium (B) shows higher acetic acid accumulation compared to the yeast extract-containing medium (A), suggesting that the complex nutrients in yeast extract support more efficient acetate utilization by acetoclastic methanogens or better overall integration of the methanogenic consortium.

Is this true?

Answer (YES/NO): NO